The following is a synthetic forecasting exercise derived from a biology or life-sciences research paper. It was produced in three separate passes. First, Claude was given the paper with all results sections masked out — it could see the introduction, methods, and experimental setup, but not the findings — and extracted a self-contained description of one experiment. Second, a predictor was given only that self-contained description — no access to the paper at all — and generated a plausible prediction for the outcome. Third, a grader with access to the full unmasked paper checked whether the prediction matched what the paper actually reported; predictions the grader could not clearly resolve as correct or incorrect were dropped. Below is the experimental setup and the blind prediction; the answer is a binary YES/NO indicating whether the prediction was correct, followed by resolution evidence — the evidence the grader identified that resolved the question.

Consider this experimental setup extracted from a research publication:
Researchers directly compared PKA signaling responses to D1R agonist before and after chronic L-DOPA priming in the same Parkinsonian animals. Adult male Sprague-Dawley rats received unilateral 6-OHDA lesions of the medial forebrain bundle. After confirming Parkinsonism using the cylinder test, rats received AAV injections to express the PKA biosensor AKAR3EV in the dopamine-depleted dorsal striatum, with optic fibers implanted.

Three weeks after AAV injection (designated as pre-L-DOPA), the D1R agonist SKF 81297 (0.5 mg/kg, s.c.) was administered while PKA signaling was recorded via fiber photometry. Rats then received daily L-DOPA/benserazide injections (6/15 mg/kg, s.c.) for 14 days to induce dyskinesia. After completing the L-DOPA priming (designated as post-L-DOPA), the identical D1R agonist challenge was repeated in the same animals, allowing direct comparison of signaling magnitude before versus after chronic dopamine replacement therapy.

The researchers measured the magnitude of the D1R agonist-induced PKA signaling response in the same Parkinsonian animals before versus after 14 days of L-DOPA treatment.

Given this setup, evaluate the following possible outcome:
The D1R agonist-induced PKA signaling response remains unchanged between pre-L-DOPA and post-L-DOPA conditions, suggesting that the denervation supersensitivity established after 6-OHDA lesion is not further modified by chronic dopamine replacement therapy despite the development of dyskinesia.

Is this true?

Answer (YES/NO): NO